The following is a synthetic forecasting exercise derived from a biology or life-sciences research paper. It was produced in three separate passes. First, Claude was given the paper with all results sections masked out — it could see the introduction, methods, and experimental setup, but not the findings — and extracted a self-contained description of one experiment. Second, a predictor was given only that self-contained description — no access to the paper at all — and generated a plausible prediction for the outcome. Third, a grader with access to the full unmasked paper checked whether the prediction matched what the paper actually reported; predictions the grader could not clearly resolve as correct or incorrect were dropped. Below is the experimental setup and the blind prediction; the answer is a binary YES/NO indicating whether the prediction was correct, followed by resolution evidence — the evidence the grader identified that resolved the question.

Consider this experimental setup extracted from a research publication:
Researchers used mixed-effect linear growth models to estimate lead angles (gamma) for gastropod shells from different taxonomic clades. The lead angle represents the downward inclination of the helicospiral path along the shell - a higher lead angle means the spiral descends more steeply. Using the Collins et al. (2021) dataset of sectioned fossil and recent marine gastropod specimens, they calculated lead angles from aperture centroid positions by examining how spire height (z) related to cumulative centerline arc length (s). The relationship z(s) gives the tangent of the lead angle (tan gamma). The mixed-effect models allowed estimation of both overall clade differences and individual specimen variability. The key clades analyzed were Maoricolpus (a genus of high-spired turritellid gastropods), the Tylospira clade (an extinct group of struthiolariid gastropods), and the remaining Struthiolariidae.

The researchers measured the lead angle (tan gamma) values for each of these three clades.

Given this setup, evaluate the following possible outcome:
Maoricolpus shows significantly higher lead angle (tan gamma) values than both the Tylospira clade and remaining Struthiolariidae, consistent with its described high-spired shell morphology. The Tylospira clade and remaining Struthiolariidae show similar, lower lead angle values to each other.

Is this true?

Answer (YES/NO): NO